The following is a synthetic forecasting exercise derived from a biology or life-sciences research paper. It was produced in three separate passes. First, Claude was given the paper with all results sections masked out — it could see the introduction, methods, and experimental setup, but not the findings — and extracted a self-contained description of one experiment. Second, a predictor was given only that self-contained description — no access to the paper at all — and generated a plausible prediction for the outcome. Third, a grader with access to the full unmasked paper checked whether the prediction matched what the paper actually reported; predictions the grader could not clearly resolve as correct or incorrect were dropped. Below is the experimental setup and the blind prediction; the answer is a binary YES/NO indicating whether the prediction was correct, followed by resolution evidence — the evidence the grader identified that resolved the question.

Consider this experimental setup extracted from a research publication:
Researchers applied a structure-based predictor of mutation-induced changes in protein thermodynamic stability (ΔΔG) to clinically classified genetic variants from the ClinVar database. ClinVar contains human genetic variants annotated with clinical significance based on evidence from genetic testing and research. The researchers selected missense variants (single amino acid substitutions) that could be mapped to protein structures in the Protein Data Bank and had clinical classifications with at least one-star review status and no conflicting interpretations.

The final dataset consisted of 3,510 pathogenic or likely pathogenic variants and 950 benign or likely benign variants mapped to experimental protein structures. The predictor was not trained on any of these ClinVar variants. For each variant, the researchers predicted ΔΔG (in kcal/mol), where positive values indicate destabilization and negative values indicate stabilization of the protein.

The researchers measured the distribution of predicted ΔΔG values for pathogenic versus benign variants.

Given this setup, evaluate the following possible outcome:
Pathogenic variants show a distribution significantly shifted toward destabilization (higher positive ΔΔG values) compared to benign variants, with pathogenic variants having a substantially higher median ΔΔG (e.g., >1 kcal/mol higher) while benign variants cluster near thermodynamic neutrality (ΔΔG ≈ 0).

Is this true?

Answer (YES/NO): NO